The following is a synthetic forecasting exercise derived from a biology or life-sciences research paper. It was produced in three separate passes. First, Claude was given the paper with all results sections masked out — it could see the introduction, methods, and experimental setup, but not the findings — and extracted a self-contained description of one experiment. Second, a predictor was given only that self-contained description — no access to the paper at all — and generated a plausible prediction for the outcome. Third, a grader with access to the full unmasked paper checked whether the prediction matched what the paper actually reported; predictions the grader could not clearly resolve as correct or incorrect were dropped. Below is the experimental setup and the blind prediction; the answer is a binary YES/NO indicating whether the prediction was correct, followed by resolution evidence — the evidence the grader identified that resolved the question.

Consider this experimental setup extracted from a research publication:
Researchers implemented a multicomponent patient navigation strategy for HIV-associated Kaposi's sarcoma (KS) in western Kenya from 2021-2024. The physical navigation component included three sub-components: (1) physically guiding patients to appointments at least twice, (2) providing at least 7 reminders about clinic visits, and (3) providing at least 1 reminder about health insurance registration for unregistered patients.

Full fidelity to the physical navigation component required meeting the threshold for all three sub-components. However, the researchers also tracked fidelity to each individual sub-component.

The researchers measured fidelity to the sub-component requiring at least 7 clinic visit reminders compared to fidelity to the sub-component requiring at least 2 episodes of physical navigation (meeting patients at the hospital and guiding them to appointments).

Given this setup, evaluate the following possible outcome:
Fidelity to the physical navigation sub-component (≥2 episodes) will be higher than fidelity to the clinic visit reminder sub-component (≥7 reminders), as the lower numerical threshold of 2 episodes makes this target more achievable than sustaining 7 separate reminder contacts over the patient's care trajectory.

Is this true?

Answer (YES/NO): YES